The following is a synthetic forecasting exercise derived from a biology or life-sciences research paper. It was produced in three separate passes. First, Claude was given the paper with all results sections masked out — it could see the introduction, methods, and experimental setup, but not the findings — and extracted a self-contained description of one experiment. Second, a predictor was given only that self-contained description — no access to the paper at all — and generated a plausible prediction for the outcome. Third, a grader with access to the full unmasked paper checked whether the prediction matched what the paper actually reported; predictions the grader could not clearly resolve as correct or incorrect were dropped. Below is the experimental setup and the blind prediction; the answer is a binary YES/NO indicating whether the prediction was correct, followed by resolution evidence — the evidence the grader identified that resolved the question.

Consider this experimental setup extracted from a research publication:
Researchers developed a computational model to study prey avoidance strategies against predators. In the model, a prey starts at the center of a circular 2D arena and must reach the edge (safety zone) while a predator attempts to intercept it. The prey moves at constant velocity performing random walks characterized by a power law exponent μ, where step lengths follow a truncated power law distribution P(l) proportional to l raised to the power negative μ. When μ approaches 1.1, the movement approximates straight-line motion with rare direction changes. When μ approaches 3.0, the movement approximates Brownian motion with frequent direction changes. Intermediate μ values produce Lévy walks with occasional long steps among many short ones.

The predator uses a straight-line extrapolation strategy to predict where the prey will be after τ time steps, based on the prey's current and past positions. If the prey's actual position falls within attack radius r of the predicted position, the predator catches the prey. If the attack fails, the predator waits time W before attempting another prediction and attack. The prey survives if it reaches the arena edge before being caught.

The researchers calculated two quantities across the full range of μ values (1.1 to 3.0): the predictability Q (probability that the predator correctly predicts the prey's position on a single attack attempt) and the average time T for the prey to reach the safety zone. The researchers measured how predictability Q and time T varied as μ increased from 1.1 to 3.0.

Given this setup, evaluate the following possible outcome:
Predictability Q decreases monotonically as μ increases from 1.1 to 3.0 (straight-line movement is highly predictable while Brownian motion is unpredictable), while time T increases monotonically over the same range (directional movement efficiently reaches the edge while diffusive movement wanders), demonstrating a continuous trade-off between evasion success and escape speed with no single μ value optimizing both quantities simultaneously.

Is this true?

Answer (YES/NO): YES